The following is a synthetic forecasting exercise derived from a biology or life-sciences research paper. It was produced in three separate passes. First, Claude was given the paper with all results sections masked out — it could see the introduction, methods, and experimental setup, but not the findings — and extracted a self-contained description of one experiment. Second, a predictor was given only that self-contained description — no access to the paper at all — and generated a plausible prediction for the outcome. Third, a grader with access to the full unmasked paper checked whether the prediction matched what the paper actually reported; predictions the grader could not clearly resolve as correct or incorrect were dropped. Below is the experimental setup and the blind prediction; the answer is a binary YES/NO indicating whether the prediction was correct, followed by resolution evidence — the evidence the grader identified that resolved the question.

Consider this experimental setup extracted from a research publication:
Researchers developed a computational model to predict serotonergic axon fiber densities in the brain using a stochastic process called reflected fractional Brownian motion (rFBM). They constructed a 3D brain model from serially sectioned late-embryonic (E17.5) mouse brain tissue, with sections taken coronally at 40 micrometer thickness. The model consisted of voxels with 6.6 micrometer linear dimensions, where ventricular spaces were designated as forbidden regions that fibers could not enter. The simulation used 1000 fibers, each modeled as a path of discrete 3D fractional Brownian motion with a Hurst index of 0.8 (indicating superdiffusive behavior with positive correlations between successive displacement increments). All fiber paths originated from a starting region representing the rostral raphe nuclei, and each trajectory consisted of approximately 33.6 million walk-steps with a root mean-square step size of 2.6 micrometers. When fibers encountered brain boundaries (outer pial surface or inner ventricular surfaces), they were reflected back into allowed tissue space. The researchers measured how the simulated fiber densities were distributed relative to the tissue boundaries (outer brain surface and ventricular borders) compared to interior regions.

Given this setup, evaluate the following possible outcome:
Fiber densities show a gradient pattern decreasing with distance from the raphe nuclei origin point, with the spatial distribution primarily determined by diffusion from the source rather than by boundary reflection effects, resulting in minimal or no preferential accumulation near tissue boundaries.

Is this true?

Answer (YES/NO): NO